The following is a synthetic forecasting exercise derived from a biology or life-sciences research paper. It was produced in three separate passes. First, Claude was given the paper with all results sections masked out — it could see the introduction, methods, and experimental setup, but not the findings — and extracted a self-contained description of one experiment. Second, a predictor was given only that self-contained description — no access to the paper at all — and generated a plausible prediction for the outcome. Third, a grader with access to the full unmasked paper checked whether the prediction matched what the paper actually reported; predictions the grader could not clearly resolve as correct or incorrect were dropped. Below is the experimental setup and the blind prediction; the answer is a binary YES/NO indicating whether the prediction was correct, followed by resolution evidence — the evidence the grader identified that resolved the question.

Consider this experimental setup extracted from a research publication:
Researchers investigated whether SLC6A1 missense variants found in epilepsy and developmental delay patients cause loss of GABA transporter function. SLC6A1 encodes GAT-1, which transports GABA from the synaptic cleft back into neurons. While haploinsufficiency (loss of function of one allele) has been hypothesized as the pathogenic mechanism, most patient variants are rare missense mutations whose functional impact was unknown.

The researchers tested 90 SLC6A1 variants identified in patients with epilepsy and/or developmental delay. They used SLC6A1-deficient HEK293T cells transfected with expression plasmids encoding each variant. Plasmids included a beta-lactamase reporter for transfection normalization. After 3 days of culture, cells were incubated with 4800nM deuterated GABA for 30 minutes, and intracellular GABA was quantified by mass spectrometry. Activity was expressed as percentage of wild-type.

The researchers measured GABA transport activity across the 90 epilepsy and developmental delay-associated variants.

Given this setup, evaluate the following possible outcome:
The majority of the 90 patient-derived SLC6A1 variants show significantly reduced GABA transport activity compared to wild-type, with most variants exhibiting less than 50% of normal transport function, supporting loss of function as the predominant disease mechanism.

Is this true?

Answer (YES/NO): YES